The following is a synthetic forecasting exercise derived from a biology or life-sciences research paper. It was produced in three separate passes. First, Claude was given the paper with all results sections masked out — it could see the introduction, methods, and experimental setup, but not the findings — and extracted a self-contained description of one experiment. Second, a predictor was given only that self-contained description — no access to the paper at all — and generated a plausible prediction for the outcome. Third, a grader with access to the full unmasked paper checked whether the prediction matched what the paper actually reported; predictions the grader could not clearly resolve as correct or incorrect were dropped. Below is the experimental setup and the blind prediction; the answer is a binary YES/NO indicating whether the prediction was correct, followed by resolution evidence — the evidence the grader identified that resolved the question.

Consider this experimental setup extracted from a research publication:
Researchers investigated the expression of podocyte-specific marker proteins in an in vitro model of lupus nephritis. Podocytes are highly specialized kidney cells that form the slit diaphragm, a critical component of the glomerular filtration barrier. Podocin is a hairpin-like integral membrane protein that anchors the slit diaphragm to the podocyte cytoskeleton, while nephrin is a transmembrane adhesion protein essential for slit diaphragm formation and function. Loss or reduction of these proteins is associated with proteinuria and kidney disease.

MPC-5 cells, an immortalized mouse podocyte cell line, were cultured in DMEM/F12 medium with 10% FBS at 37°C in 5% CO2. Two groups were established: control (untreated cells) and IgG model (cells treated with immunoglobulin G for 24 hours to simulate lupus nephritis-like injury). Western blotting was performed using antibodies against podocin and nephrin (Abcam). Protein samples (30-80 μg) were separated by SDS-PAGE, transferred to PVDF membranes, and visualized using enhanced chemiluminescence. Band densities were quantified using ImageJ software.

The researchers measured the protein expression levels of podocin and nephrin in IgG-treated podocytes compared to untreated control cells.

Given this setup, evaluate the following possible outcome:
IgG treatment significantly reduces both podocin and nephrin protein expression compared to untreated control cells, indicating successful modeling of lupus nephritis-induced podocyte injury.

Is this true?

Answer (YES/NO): YES